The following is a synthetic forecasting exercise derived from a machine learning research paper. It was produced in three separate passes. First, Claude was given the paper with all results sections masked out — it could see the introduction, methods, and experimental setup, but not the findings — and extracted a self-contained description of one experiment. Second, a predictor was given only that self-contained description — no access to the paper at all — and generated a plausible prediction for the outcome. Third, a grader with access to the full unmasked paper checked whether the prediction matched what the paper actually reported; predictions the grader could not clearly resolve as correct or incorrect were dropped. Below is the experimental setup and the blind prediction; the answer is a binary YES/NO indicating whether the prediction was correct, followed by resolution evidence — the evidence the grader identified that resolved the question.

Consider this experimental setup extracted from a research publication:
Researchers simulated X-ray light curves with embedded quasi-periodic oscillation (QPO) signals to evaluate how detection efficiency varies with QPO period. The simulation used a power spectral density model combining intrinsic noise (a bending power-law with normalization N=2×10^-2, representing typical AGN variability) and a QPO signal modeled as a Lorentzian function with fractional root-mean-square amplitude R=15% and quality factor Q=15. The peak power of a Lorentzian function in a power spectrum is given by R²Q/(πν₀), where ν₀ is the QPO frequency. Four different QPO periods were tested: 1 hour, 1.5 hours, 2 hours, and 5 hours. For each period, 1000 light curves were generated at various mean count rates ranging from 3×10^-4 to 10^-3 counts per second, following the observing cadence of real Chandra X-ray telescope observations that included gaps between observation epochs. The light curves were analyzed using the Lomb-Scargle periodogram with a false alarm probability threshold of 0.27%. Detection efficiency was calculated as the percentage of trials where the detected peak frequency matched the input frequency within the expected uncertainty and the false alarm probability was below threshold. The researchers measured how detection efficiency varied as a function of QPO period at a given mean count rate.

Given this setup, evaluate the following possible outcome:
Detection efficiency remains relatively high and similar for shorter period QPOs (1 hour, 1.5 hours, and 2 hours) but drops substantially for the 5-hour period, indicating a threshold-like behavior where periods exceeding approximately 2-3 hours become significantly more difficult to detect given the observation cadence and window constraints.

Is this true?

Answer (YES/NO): NO